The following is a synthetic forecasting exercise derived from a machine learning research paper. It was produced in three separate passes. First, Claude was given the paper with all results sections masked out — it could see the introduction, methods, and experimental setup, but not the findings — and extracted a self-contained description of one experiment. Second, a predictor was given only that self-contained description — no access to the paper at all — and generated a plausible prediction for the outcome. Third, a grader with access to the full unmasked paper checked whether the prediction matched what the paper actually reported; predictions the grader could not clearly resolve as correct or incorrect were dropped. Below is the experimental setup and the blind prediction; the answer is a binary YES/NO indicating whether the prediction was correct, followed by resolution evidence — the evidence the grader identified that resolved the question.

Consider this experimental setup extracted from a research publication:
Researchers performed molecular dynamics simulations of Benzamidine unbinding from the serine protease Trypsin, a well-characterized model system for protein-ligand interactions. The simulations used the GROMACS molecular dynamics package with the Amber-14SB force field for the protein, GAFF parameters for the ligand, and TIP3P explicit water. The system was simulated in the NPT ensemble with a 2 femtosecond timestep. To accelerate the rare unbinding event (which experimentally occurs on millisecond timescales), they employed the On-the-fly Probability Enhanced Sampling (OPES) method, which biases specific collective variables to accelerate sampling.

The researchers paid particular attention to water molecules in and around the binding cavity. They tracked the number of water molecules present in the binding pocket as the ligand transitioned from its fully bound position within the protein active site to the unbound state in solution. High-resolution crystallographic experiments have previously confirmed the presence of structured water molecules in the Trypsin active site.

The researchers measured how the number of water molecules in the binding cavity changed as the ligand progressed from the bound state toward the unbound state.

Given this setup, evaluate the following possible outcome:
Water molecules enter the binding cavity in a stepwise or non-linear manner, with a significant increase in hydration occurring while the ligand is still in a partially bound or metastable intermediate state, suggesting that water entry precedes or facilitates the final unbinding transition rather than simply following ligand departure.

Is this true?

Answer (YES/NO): YES